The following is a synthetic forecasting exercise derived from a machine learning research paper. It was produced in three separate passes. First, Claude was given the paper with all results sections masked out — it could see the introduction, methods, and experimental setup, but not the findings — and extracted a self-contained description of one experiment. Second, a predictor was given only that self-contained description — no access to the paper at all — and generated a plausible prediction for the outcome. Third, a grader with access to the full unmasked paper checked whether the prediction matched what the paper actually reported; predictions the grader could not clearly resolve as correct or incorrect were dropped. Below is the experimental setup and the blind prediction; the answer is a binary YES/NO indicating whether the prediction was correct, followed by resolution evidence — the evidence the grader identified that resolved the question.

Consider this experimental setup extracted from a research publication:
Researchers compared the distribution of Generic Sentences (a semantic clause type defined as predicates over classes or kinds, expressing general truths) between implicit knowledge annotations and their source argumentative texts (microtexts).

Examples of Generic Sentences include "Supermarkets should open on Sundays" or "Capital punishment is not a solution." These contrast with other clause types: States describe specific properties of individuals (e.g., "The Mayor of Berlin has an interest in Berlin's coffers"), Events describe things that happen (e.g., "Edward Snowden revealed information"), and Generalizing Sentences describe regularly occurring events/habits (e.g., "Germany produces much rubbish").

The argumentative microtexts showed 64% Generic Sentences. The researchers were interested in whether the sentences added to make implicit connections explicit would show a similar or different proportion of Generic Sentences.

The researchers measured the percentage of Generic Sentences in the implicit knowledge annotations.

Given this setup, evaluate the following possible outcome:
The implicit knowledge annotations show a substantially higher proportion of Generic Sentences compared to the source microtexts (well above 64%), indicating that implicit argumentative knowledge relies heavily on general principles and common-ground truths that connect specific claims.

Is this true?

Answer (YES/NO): YES